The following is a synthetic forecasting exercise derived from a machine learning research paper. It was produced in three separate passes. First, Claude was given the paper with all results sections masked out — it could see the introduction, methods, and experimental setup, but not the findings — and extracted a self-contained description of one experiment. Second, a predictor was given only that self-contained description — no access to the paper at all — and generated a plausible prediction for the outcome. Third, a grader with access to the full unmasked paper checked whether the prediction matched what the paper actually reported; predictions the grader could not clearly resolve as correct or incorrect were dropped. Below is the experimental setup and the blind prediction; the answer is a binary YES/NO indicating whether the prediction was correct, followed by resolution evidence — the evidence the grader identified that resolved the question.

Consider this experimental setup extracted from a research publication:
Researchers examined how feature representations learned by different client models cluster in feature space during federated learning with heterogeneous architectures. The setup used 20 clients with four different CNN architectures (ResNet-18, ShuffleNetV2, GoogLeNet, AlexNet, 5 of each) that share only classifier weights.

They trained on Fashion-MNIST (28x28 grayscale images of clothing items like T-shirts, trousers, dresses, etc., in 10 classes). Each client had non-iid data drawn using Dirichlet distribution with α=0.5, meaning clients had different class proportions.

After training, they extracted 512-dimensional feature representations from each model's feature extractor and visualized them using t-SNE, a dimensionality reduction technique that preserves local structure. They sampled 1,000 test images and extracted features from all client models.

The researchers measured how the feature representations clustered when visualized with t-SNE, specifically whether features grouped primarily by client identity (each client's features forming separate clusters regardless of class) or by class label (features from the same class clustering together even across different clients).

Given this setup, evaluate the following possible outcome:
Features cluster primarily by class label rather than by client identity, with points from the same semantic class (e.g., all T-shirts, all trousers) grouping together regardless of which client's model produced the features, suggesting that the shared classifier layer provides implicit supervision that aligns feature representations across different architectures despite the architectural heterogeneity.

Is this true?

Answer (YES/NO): YES